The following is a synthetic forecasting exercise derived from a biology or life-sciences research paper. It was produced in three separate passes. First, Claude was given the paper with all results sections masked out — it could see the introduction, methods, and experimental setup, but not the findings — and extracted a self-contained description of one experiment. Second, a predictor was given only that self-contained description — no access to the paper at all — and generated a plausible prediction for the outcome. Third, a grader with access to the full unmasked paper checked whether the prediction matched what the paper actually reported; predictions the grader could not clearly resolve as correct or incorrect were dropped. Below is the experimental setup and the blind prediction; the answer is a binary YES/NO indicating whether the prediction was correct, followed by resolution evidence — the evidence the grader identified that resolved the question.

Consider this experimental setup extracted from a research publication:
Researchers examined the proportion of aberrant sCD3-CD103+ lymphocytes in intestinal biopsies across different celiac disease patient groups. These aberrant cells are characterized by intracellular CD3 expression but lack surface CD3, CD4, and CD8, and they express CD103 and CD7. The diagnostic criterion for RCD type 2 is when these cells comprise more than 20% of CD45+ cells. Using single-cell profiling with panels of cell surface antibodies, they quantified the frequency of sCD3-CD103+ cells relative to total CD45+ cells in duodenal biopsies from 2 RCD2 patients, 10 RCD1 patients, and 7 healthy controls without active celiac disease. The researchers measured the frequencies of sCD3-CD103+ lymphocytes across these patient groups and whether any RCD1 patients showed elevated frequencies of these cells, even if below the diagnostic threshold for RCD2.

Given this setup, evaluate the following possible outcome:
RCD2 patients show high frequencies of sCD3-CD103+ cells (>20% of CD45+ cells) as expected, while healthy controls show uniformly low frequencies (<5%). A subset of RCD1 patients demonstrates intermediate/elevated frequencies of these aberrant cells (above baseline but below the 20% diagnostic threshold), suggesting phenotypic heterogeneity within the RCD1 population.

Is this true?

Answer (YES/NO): YES